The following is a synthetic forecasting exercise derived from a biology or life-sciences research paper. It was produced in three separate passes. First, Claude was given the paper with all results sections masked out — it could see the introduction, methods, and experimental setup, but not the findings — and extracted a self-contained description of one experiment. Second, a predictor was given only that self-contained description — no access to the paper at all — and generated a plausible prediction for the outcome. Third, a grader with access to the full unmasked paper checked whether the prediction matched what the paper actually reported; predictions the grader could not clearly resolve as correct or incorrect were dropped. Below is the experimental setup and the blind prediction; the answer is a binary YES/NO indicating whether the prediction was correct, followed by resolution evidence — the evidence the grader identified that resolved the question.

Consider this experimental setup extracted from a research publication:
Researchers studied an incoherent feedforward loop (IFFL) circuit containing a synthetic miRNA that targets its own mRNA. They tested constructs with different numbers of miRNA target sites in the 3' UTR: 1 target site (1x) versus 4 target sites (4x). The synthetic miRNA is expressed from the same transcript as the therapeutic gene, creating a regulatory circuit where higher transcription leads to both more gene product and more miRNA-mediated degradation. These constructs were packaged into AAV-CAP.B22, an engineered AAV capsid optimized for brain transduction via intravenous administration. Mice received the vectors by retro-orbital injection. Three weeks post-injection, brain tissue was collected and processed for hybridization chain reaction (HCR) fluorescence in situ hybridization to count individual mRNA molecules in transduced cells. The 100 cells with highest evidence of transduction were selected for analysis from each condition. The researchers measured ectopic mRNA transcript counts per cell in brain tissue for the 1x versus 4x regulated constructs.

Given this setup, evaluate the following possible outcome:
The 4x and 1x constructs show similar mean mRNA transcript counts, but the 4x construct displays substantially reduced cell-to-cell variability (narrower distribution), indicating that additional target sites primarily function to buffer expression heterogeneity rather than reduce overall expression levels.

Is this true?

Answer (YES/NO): NO